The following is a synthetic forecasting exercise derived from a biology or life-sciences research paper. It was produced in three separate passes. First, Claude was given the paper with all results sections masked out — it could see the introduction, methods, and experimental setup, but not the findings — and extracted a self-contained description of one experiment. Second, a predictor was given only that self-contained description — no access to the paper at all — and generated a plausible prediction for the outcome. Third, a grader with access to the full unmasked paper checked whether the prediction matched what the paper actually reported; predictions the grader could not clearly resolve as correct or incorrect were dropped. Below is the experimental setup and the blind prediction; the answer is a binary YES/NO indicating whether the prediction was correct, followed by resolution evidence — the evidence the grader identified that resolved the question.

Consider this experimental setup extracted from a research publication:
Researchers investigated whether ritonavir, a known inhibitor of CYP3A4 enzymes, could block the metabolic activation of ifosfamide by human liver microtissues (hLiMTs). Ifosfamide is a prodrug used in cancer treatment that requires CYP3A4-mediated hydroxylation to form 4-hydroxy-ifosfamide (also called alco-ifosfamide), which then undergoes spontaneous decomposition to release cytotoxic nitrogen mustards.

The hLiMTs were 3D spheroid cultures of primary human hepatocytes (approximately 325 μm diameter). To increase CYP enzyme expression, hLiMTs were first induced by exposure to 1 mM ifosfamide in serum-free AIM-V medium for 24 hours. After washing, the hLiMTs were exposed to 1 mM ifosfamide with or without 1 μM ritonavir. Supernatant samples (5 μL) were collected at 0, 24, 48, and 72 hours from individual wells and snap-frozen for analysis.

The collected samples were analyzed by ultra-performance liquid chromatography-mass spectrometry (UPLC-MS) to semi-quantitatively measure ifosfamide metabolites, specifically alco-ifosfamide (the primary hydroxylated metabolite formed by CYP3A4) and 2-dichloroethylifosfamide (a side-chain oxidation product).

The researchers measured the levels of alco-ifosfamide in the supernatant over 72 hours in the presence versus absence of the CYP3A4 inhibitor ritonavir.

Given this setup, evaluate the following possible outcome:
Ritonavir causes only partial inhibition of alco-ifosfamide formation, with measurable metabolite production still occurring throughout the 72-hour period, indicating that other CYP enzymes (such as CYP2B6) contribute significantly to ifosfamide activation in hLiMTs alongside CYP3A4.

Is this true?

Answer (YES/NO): YES